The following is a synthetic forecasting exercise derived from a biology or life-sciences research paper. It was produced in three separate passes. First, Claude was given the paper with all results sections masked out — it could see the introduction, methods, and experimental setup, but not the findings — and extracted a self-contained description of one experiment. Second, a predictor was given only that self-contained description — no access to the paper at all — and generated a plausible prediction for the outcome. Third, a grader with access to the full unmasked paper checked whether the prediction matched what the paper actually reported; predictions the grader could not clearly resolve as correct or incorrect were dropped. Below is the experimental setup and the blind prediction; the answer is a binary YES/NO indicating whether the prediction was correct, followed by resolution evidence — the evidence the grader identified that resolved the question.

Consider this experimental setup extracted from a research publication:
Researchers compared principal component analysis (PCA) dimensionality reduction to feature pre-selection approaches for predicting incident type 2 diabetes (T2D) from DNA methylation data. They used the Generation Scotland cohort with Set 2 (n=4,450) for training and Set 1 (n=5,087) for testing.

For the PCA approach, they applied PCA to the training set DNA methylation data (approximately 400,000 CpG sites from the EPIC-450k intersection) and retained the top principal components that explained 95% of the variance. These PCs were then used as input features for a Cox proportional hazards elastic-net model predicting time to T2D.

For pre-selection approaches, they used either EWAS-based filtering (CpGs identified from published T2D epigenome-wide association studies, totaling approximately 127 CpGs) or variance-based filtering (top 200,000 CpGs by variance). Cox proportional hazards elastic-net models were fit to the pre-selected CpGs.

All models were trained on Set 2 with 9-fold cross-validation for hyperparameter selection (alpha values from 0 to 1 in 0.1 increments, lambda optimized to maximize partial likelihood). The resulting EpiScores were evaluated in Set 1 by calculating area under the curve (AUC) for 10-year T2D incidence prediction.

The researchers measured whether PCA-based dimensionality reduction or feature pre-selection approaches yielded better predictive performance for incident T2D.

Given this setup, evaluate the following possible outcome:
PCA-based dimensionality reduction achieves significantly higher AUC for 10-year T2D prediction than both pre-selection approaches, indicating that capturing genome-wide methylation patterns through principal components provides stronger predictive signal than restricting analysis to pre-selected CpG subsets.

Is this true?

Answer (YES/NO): NO